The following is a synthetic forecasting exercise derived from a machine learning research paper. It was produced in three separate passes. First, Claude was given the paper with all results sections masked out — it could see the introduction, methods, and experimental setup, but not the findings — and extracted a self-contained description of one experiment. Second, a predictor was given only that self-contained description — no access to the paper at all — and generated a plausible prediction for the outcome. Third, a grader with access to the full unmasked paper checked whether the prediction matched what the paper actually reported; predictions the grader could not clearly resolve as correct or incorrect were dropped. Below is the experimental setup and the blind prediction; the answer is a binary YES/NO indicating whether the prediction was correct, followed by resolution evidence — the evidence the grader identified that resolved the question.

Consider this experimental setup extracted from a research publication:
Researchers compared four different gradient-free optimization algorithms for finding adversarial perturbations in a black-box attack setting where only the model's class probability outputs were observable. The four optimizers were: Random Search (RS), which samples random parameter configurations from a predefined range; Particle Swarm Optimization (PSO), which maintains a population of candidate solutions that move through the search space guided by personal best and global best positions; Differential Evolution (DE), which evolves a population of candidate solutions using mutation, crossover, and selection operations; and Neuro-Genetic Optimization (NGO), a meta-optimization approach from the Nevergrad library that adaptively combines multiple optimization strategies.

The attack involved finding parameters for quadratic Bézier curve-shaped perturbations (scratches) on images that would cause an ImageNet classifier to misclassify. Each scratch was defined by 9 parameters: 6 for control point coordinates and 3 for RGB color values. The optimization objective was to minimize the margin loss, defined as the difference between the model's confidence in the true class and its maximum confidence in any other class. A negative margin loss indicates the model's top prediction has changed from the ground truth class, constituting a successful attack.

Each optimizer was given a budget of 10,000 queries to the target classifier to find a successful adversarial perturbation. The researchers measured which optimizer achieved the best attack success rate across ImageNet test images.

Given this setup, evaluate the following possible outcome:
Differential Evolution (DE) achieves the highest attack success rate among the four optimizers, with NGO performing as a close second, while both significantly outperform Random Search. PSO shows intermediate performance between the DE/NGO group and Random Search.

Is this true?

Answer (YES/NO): NO